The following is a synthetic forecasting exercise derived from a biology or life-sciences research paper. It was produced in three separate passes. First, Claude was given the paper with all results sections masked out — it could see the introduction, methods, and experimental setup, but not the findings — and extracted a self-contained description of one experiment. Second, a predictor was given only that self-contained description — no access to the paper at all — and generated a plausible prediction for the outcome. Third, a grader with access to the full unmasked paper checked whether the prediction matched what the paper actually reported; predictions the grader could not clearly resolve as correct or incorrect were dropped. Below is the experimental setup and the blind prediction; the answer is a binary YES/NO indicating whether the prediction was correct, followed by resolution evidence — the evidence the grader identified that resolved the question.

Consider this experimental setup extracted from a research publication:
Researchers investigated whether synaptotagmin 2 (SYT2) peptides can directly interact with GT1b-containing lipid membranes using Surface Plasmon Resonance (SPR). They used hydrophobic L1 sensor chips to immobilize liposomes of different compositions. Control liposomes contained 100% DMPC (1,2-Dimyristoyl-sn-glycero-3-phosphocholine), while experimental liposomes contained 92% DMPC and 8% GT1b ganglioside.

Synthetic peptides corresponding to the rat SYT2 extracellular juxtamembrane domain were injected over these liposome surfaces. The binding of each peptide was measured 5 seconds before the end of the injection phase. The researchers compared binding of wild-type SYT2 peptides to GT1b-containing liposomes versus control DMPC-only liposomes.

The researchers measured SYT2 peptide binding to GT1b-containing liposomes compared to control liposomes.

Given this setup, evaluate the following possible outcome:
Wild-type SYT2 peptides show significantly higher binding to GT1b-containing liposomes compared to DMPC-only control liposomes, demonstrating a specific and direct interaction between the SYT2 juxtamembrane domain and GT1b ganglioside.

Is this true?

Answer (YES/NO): YES